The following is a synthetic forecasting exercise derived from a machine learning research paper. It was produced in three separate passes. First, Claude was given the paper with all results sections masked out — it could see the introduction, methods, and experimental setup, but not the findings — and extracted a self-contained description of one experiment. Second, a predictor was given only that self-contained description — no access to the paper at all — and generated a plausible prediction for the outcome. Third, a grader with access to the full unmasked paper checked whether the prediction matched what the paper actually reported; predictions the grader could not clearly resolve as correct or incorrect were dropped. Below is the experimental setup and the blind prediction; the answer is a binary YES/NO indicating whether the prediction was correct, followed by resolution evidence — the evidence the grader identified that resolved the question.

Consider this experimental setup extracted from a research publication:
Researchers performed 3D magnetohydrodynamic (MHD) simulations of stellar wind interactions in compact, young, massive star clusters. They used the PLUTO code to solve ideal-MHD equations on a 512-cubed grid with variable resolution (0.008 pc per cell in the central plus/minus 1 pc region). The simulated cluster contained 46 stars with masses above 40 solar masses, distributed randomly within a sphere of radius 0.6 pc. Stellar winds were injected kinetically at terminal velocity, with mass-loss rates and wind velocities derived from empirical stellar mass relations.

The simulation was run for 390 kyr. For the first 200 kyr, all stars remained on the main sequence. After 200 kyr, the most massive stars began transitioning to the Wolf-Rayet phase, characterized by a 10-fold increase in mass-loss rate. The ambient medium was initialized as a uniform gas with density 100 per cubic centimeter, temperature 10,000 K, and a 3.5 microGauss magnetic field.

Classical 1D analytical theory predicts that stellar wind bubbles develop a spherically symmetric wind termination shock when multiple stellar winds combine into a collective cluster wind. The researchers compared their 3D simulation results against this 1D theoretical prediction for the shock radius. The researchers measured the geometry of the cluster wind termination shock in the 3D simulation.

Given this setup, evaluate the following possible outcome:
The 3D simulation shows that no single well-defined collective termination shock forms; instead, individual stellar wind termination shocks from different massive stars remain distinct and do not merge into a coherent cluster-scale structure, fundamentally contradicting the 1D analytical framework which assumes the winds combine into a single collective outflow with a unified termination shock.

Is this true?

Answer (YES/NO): NO